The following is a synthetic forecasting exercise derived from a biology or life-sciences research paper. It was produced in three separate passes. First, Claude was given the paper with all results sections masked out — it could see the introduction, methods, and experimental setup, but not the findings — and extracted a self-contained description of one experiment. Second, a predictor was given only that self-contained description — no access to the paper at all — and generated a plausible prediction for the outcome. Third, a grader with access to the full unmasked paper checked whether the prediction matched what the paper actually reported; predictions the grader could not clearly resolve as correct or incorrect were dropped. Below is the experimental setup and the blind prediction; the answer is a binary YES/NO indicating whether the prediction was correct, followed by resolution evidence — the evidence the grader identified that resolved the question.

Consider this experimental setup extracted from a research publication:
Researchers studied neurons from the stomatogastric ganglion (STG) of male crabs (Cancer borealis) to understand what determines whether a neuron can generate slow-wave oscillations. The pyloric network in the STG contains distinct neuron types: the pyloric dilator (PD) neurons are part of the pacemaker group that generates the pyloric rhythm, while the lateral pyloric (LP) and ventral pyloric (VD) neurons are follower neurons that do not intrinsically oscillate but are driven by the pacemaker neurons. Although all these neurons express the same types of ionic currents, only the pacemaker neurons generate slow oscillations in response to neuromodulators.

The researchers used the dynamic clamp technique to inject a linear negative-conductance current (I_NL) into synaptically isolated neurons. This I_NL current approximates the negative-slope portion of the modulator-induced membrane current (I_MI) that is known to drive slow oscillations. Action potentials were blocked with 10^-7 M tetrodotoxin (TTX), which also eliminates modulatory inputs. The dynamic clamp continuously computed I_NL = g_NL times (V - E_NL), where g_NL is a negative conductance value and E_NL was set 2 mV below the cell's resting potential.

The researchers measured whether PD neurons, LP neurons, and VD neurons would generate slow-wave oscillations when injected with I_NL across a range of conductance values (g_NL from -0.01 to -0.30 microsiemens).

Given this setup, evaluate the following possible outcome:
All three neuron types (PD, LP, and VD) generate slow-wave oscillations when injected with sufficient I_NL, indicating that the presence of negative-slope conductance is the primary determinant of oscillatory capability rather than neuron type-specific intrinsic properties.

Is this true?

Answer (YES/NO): NO